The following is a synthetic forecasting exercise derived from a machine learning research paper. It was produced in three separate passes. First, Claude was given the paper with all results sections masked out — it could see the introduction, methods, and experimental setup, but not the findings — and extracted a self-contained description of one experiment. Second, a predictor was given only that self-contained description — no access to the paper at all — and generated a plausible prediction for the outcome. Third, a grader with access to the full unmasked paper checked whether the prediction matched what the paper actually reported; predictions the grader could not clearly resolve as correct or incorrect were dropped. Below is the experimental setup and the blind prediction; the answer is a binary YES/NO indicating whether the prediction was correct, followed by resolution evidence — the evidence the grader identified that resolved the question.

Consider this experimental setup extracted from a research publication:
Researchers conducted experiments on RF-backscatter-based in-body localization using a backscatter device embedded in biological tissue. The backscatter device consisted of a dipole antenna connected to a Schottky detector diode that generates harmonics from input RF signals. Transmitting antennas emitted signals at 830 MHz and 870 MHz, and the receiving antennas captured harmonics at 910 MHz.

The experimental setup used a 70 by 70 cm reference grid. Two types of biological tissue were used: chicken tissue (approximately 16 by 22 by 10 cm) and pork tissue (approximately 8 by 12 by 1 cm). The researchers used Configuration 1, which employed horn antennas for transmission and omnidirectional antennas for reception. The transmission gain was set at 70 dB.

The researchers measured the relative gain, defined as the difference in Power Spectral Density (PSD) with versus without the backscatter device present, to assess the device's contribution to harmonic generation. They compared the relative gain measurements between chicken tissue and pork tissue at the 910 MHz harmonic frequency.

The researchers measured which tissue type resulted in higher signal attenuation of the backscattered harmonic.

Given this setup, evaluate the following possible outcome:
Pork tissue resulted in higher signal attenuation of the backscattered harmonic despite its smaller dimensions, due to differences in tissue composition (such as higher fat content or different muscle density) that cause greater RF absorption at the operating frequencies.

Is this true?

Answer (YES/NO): YES